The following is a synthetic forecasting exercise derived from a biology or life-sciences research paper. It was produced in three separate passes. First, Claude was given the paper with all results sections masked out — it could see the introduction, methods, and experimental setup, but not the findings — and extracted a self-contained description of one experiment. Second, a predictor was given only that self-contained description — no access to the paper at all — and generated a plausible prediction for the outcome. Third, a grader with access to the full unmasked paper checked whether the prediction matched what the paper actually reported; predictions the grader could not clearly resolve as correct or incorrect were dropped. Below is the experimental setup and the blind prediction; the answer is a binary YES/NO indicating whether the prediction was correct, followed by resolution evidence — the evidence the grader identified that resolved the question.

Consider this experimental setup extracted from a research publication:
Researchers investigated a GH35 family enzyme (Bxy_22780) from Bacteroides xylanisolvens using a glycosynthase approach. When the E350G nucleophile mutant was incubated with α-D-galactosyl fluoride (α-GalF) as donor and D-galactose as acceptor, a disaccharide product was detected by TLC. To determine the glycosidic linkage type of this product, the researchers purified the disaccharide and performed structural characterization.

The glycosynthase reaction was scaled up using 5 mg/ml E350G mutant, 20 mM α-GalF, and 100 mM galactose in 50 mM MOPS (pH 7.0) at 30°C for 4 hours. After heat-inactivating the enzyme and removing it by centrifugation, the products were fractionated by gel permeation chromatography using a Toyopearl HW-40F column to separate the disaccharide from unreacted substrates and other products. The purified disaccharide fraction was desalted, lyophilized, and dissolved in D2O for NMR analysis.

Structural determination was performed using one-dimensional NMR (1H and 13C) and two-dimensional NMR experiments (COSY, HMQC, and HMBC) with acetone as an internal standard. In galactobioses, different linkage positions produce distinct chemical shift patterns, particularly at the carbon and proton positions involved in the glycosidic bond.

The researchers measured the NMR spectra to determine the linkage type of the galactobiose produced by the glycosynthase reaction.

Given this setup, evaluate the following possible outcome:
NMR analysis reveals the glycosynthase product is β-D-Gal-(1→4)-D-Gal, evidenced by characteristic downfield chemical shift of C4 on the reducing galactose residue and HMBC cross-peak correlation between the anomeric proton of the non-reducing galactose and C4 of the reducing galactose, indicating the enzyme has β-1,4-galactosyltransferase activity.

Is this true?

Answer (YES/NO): NO